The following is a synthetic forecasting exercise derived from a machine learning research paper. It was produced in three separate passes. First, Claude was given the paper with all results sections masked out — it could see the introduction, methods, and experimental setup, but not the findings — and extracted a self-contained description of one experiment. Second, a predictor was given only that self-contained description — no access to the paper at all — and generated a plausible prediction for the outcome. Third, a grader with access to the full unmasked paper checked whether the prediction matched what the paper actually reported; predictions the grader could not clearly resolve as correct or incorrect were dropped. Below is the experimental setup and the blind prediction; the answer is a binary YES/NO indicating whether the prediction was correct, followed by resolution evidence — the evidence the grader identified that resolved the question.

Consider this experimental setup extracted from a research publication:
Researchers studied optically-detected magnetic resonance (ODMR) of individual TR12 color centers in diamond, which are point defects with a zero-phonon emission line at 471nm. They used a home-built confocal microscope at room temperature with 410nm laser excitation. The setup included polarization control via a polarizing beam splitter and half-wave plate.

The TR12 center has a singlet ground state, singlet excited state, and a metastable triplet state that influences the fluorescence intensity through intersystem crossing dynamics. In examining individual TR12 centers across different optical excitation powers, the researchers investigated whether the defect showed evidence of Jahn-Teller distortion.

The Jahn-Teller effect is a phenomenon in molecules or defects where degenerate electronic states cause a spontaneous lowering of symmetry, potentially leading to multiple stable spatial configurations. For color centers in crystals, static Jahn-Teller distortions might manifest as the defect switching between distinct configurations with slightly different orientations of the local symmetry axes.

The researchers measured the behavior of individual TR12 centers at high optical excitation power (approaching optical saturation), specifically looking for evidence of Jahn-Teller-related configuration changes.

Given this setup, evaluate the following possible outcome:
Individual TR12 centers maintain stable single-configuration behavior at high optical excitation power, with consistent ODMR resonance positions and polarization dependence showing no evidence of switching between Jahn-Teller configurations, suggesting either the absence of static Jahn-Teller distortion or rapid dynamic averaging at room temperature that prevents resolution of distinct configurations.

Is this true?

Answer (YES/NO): NO